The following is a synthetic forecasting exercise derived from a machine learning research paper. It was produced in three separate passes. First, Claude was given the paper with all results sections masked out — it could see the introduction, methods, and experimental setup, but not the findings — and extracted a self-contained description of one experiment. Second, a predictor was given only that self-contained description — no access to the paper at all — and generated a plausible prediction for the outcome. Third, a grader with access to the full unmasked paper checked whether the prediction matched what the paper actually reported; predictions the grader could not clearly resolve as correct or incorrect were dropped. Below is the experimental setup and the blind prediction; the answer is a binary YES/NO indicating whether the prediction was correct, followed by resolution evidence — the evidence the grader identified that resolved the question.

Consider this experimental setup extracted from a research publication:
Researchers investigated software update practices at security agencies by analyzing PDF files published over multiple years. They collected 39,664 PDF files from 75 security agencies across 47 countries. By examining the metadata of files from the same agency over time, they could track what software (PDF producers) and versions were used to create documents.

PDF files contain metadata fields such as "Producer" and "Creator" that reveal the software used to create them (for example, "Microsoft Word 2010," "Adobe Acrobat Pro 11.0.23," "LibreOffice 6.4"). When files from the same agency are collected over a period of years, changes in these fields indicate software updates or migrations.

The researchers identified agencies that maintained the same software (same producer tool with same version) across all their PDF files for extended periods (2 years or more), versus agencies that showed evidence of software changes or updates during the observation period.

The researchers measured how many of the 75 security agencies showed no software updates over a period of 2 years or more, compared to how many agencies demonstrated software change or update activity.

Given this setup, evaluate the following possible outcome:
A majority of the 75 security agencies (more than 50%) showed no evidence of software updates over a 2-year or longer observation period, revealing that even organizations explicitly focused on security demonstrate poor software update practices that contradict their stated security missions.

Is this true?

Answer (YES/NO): NO